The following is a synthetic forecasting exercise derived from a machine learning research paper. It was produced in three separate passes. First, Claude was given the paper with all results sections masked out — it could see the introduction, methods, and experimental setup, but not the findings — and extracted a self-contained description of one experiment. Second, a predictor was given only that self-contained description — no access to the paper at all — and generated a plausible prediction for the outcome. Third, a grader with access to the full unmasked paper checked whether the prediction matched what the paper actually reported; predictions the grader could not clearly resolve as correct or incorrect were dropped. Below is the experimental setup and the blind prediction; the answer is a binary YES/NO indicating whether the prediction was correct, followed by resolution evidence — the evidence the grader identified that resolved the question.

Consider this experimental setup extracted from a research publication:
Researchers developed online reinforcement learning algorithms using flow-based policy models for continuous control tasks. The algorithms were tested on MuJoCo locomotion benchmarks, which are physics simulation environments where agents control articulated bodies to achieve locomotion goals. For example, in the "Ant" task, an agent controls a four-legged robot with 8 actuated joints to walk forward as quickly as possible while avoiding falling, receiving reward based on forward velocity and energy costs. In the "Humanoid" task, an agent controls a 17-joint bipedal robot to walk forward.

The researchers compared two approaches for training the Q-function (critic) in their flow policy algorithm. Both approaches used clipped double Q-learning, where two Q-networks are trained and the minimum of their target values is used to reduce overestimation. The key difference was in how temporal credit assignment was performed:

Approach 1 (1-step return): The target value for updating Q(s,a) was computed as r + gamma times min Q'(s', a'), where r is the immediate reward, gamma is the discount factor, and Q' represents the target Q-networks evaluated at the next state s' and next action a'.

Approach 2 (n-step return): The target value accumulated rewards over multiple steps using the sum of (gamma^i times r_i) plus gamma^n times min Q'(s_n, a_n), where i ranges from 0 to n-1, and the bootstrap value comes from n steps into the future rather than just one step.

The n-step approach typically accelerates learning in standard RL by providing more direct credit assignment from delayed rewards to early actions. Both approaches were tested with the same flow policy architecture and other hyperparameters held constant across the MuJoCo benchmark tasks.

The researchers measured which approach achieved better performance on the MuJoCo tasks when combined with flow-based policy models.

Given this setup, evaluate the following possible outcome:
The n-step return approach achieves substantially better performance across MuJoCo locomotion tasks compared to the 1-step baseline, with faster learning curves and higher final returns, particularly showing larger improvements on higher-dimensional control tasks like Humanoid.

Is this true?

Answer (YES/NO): NO